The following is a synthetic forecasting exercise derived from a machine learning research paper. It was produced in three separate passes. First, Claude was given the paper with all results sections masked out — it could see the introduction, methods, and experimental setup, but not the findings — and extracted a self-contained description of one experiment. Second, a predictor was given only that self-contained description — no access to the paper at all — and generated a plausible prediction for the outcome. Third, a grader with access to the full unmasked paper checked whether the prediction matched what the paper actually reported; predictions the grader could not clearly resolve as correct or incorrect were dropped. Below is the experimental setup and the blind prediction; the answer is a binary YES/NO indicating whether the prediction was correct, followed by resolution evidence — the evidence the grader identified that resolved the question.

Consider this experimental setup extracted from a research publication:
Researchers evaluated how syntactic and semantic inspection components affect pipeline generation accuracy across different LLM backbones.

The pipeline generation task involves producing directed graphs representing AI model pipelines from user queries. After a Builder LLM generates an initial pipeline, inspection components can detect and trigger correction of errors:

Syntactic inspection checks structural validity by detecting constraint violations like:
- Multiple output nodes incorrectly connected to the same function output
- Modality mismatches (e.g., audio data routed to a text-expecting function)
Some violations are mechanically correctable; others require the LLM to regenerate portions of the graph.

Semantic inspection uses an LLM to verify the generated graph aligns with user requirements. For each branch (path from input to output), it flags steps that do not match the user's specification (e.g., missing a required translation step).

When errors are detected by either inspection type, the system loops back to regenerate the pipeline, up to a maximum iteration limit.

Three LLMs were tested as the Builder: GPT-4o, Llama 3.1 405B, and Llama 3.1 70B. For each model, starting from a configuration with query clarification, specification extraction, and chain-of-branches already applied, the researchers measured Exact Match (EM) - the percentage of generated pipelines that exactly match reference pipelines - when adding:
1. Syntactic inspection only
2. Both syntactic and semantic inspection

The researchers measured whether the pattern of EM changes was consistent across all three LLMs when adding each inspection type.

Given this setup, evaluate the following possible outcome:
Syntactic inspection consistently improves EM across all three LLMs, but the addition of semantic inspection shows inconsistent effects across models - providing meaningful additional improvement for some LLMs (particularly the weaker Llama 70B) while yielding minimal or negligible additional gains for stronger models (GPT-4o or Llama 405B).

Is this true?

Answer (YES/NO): NO